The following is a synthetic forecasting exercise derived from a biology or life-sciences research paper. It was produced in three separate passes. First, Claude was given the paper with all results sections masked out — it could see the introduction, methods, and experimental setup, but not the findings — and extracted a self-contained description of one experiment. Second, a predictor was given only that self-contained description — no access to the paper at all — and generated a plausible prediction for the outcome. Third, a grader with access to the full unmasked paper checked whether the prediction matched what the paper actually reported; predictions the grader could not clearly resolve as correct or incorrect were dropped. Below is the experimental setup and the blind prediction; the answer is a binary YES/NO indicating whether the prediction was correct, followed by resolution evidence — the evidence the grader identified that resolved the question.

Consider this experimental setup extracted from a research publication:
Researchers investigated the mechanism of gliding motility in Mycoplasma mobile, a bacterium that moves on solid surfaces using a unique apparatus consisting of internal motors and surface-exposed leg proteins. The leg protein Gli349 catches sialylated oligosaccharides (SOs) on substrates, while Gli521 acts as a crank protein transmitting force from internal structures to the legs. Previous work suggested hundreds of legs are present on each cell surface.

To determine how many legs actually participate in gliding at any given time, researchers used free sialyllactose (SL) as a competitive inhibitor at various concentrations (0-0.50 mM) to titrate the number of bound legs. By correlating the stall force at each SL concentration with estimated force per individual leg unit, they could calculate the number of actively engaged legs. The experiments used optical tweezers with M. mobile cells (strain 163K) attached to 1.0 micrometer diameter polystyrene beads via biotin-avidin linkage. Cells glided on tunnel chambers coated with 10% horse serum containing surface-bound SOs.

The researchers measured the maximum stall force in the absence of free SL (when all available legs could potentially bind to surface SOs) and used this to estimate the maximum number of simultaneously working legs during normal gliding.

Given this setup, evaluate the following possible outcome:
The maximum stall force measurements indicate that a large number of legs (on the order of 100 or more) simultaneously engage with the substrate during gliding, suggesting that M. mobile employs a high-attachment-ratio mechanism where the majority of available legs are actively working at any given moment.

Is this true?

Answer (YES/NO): NO